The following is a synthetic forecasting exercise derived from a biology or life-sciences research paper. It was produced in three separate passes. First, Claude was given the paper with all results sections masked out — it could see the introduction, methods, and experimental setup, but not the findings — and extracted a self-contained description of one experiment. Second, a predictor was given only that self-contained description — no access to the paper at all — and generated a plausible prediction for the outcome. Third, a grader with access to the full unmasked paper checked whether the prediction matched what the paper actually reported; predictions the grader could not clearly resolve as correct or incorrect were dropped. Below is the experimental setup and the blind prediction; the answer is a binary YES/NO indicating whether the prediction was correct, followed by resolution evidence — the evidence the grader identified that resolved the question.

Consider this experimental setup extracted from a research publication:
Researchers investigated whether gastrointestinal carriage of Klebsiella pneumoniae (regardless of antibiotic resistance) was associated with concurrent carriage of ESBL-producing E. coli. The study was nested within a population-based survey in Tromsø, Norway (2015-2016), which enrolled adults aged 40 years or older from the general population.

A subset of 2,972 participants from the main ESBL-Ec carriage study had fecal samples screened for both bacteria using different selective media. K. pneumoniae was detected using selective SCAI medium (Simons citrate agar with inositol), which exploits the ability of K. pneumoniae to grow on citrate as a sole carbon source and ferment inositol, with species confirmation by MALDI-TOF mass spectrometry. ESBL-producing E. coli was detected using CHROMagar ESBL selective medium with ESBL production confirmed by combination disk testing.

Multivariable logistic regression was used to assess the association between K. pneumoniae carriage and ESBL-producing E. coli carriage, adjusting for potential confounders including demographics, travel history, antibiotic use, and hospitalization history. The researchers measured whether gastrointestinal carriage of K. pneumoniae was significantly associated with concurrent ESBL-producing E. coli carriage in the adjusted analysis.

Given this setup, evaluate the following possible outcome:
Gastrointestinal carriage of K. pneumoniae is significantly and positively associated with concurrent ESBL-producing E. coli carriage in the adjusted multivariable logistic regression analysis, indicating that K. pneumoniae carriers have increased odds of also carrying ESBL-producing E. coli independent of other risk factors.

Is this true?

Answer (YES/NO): NO